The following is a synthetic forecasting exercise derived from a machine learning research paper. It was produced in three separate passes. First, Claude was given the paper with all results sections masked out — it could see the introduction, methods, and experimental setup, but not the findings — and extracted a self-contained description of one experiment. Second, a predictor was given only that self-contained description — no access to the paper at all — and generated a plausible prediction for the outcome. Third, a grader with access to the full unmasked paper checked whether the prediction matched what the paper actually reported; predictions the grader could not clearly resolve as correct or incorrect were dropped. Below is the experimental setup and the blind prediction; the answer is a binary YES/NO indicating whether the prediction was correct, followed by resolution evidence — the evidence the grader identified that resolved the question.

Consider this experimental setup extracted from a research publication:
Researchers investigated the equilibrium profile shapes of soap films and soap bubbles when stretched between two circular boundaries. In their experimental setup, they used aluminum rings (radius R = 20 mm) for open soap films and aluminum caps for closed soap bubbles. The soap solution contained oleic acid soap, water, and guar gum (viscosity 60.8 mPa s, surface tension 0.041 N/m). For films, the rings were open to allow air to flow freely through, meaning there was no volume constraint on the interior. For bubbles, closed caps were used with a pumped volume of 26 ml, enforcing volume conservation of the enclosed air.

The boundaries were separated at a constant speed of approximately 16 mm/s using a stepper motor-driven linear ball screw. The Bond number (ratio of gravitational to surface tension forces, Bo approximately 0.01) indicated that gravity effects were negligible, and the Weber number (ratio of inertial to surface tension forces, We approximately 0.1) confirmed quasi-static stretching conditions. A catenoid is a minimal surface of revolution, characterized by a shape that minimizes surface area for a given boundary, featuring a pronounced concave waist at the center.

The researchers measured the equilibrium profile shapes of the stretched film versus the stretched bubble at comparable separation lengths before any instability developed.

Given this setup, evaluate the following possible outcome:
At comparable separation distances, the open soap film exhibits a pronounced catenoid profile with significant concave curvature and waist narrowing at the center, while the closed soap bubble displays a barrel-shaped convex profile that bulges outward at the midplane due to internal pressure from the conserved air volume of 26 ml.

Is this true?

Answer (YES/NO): NO